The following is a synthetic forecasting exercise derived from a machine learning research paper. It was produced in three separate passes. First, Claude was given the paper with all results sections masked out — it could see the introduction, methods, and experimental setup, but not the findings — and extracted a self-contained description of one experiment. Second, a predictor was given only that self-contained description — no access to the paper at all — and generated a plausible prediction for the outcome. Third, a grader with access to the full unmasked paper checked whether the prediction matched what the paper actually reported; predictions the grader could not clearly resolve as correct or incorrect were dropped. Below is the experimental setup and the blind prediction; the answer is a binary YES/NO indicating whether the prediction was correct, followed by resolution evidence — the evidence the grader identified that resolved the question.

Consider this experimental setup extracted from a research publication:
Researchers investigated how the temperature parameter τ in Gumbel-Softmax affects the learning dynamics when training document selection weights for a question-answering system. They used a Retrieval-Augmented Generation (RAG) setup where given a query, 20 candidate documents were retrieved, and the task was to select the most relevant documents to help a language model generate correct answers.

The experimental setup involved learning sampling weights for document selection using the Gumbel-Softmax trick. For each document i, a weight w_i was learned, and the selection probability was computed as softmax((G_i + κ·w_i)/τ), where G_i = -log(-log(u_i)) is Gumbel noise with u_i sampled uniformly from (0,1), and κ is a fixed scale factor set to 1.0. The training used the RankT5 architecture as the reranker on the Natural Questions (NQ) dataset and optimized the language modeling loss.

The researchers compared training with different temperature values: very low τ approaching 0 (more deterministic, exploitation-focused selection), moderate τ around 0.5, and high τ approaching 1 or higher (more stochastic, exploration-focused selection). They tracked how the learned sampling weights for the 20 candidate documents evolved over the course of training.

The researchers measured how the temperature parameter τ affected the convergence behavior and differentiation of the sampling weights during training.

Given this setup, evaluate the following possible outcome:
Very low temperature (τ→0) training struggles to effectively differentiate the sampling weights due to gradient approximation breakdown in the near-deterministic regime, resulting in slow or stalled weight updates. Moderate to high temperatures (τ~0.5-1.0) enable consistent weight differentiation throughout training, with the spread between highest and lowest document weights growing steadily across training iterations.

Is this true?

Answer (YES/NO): NO